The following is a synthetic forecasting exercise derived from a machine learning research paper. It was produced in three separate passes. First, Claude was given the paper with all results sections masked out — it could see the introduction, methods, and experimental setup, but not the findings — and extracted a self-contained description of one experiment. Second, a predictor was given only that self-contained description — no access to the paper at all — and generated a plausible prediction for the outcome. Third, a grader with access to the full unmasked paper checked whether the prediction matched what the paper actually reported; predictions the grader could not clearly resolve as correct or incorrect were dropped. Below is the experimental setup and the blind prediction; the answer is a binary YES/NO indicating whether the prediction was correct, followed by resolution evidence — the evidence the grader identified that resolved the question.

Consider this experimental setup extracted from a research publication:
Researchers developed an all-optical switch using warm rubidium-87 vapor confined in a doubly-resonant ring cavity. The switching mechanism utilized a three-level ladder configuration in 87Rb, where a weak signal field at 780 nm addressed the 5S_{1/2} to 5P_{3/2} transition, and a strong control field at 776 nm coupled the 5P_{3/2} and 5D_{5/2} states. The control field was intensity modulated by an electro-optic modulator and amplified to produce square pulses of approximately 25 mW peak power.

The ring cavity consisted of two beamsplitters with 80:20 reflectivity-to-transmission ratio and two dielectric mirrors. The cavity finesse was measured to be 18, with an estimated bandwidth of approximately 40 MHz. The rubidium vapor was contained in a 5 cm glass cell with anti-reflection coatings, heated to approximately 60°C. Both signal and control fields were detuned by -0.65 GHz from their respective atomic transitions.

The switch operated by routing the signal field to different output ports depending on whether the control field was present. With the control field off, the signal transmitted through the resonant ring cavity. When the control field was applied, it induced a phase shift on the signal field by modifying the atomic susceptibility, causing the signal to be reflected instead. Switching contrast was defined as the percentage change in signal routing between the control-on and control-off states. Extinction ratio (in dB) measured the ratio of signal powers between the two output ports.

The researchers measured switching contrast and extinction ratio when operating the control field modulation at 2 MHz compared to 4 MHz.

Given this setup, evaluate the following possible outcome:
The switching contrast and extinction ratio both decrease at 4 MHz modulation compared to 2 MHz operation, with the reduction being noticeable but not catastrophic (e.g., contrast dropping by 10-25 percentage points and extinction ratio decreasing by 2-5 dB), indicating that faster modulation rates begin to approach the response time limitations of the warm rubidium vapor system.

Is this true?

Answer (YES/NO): NO